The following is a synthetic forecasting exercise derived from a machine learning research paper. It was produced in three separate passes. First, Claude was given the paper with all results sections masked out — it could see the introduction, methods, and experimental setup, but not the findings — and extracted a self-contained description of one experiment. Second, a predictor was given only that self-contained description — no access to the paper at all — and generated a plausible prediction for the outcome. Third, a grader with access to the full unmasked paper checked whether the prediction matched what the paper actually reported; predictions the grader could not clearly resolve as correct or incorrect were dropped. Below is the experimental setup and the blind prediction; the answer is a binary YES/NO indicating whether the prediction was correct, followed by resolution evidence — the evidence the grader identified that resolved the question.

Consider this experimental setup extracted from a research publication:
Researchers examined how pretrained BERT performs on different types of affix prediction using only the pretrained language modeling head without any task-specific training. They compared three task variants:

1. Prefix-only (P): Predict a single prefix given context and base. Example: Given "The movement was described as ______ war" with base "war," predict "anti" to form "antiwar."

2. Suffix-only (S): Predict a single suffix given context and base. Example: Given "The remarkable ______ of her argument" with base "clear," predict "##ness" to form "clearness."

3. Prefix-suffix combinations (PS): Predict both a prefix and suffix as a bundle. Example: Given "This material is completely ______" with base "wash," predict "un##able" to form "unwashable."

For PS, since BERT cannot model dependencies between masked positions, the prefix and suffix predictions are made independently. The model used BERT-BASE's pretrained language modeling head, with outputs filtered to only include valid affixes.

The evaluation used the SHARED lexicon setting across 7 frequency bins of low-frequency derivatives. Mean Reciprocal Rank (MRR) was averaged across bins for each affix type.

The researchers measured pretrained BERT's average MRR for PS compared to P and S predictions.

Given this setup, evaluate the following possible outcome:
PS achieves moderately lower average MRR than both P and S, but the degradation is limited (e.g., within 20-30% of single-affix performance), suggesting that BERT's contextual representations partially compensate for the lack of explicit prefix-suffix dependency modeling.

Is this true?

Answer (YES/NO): NO